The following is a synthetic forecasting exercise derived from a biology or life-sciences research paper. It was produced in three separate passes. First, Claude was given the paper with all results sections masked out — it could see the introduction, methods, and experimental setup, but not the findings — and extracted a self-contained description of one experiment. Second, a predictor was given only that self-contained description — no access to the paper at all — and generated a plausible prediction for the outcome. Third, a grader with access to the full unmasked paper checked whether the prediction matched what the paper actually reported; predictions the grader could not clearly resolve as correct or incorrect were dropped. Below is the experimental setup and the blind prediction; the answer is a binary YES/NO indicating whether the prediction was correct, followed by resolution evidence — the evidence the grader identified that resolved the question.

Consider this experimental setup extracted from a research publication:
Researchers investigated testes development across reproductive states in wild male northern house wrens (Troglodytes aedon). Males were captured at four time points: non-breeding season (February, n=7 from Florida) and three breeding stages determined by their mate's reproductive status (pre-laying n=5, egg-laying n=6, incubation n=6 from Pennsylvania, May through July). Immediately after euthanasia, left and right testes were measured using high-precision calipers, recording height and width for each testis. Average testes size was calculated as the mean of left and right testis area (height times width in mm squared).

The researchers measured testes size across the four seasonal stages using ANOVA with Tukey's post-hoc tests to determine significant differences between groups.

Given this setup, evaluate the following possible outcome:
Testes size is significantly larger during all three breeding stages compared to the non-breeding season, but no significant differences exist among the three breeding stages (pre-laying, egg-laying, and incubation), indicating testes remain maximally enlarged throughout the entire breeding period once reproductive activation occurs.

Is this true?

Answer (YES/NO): YES